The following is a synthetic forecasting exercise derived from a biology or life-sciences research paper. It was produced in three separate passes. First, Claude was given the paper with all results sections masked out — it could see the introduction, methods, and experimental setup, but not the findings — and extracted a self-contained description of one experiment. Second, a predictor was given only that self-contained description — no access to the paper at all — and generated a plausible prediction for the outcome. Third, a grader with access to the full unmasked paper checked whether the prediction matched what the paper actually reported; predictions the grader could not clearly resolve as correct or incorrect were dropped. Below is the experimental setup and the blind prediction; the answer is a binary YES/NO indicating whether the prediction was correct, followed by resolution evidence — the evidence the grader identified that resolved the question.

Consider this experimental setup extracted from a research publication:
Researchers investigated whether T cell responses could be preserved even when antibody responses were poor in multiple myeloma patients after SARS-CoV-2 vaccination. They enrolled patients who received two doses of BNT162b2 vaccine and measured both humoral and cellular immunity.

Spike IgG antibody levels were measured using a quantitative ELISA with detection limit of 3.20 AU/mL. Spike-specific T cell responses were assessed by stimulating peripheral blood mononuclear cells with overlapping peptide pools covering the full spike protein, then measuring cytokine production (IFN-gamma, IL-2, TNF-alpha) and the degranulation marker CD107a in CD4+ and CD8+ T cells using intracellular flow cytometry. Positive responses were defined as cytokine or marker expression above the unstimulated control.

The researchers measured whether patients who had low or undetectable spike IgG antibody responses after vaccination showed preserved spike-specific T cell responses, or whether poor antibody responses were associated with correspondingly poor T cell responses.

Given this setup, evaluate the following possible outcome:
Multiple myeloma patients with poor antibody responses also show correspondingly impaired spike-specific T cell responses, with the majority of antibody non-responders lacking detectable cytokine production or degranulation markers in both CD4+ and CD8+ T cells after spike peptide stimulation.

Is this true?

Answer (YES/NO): NO